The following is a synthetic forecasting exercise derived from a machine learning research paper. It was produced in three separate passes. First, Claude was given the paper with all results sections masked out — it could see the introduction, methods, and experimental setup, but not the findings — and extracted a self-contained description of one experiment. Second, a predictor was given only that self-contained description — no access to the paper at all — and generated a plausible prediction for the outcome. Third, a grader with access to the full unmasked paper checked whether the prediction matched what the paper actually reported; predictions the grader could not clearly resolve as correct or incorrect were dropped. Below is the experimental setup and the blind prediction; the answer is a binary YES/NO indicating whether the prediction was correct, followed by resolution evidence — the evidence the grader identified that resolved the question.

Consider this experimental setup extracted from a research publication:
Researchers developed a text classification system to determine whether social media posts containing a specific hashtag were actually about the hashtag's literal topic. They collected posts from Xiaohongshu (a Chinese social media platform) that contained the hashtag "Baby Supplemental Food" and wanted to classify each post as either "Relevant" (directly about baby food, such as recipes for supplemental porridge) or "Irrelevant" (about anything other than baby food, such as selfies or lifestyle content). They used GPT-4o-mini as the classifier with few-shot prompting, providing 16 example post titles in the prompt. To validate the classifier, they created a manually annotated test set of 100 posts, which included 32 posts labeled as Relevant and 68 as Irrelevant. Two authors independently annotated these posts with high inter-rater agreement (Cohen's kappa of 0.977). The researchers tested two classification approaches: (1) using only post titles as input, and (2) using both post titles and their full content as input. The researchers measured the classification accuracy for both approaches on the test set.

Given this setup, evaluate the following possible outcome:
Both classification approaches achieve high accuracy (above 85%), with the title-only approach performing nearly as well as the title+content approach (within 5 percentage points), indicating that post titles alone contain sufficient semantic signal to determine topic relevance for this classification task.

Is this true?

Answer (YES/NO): NO